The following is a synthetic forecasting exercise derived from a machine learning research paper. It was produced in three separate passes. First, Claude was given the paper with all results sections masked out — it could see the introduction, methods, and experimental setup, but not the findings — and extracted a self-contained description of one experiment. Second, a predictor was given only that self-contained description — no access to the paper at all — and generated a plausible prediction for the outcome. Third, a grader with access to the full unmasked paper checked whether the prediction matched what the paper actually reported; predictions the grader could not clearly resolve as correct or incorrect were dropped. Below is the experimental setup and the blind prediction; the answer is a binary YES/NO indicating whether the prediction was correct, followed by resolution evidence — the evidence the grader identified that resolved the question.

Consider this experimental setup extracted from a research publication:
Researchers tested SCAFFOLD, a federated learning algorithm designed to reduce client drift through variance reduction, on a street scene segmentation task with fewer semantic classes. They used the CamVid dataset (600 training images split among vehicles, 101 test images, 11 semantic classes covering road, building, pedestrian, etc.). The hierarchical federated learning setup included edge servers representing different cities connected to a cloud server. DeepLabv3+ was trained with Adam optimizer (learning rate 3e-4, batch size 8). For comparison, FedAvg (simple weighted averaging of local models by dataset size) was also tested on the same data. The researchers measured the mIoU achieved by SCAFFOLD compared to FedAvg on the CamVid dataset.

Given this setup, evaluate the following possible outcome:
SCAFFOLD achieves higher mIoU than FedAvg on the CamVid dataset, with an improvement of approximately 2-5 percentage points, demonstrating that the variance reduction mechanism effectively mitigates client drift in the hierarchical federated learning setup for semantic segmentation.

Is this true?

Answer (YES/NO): NO